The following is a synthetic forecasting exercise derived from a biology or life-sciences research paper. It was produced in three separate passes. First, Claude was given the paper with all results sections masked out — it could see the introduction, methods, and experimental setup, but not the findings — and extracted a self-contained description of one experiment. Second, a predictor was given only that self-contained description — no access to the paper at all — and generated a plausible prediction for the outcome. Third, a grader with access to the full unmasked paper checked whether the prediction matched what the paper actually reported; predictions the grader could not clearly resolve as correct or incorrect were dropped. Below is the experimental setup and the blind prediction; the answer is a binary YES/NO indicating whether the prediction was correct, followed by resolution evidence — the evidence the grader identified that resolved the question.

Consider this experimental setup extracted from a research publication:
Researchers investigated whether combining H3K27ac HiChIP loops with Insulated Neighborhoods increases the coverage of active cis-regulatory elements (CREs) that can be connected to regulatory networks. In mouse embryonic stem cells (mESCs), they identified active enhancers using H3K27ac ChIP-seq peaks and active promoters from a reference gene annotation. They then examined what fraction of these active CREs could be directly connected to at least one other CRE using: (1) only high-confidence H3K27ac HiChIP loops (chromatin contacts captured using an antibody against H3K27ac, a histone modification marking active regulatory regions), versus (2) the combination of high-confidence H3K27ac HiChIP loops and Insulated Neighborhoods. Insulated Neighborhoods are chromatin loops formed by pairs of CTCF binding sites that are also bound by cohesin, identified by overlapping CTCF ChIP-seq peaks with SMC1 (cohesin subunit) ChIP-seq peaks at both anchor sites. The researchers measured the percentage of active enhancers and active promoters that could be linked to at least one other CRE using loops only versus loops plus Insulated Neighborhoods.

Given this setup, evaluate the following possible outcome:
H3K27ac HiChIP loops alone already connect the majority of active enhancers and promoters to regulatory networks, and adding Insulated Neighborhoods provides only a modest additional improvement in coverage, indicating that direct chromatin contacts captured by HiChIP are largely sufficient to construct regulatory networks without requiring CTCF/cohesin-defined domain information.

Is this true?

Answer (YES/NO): NO